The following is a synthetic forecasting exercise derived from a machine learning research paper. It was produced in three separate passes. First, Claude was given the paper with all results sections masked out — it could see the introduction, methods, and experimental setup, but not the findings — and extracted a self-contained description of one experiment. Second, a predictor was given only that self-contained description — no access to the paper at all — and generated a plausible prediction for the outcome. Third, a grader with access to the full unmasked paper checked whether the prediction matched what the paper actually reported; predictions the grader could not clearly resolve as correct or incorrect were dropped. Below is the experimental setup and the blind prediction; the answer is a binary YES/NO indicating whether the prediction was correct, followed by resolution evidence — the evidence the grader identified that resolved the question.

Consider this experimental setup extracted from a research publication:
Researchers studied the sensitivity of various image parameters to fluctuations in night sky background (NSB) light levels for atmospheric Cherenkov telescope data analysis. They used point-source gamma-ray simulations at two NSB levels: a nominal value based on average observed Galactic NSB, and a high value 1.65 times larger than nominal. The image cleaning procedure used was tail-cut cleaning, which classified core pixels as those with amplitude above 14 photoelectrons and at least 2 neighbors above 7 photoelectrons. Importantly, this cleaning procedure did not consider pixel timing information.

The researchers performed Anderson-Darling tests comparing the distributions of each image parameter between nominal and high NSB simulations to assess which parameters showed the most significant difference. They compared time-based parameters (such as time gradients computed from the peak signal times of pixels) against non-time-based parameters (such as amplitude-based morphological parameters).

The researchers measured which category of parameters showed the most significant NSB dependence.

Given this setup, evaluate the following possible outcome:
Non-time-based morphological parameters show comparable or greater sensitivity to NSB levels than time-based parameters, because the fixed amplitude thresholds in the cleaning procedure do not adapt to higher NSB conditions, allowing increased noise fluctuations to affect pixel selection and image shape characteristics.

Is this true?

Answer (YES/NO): NO